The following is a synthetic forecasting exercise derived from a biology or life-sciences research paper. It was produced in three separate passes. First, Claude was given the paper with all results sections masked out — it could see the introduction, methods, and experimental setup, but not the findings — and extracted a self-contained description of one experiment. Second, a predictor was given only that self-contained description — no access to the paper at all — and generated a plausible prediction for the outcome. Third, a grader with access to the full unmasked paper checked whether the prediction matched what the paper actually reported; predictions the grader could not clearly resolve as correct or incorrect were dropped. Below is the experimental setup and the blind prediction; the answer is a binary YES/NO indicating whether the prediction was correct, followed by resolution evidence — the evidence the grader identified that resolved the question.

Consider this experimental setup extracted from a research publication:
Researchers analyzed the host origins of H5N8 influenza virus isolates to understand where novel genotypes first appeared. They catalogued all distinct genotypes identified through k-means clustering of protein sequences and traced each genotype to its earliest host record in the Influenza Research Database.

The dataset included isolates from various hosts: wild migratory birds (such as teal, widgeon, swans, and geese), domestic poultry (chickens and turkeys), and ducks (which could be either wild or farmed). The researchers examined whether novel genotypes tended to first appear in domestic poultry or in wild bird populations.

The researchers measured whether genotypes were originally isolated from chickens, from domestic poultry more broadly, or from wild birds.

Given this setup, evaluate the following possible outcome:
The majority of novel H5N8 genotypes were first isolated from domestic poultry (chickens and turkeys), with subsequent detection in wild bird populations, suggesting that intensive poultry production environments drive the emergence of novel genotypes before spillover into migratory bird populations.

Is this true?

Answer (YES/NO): NO